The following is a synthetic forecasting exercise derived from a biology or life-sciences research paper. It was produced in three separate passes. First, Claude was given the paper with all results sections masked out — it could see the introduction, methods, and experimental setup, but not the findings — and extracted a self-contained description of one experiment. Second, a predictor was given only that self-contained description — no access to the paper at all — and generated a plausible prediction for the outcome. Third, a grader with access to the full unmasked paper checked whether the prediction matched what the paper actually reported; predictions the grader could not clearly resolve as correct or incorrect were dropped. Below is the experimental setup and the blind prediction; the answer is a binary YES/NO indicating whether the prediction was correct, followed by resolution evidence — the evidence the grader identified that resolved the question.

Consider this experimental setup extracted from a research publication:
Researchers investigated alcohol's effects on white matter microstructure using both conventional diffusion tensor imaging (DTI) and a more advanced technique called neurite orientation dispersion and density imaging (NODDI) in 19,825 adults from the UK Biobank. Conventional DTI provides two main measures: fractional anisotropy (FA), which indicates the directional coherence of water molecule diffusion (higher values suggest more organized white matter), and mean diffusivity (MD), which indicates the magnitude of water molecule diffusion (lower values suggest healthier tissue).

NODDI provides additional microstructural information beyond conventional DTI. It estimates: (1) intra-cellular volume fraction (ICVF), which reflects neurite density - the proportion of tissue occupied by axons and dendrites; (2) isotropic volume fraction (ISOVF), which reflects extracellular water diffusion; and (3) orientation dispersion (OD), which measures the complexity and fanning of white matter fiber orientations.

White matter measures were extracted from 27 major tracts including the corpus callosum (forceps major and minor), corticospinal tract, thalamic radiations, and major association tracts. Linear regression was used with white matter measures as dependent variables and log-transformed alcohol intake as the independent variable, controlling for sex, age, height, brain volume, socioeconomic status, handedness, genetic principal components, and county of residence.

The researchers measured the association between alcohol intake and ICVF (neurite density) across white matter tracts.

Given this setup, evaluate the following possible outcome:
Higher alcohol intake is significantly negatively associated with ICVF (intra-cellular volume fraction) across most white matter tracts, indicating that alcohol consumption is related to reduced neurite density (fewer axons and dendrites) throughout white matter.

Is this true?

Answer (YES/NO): YES